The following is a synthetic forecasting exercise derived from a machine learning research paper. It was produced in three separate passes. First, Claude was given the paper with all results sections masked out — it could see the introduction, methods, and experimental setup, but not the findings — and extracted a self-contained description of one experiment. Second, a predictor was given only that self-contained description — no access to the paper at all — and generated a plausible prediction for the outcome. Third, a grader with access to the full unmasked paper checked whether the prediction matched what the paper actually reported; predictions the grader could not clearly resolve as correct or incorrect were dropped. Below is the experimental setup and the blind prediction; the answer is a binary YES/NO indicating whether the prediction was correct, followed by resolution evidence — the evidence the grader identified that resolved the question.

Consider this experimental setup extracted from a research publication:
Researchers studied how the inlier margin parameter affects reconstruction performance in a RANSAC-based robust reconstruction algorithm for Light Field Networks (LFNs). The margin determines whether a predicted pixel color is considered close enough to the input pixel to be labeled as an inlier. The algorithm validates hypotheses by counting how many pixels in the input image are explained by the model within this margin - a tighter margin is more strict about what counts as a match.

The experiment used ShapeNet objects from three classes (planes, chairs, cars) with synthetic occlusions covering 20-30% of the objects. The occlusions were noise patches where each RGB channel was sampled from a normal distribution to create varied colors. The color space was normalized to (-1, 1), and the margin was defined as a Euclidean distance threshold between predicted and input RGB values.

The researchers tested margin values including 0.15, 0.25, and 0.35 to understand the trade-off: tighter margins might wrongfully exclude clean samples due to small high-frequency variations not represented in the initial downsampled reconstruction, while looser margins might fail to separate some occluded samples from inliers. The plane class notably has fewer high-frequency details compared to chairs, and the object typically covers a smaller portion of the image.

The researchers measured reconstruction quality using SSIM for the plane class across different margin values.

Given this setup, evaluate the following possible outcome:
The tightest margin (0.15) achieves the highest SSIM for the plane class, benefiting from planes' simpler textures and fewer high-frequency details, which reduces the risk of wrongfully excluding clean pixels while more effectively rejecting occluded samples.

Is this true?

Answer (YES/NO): NO